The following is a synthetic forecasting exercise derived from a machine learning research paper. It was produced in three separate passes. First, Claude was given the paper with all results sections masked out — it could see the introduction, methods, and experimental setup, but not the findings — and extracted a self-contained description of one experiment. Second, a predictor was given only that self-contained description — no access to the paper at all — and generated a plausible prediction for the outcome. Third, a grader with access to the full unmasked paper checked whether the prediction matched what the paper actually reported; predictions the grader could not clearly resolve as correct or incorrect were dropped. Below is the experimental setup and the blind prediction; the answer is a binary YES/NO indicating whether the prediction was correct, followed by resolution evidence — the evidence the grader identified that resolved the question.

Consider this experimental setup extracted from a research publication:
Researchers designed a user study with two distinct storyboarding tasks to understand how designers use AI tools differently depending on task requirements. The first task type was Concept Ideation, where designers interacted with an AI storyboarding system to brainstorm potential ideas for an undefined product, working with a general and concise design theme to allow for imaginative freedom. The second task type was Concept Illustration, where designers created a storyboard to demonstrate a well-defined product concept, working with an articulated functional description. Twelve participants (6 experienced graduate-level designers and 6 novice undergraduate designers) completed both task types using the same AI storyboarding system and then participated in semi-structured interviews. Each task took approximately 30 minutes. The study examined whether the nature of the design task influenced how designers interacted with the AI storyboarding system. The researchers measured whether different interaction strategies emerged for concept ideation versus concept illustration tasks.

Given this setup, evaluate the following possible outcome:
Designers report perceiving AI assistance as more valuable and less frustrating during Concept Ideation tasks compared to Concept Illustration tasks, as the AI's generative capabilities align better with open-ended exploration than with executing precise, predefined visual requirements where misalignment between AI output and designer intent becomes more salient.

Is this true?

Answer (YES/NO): YES